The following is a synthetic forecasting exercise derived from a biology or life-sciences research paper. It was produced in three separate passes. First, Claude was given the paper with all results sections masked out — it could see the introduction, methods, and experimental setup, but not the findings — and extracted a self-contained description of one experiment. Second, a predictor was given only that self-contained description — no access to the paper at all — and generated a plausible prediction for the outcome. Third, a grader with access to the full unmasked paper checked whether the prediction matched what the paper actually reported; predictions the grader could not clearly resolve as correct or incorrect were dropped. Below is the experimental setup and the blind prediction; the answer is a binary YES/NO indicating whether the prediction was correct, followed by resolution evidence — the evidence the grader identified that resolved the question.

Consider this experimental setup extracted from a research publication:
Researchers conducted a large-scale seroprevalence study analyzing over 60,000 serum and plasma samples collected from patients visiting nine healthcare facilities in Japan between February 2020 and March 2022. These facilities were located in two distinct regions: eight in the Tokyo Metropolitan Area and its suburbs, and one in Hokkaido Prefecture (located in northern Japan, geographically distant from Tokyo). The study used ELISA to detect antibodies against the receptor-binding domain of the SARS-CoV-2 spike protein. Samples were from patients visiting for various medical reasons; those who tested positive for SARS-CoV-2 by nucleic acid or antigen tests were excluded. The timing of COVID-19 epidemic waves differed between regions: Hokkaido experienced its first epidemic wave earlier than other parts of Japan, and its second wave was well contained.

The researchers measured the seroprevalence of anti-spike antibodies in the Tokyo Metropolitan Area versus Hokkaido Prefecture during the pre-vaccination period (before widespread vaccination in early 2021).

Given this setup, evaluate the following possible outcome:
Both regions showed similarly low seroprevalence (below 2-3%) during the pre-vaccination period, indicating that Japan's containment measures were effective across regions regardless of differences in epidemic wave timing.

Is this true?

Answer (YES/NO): NO